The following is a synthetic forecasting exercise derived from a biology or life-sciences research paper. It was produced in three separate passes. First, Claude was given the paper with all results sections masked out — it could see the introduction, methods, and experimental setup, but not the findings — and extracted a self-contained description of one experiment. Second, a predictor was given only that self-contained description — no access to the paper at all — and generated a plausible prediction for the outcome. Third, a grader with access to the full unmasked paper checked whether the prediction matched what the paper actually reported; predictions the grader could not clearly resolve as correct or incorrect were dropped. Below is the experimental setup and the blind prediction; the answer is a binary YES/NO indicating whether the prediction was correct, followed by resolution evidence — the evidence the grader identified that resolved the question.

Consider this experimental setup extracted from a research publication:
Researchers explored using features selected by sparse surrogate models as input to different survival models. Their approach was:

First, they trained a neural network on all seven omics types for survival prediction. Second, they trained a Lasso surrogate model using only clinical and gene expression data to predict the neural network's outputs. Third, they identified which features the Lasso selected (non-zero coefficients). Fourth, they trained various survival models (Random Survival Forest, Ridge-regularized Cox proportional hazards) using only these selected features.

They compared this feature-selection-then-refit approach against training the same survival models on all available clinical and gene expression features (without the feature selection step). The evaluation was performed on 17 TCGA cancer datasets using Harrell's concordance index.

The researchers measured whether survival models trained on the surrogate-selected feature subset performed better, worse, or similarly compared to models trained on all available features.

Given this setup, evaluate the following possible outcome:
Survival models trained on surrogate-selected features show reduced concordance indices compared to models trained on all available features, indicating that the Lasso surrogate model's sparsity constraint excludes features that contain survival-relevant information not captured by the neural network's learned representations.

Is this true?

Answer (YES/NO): NO